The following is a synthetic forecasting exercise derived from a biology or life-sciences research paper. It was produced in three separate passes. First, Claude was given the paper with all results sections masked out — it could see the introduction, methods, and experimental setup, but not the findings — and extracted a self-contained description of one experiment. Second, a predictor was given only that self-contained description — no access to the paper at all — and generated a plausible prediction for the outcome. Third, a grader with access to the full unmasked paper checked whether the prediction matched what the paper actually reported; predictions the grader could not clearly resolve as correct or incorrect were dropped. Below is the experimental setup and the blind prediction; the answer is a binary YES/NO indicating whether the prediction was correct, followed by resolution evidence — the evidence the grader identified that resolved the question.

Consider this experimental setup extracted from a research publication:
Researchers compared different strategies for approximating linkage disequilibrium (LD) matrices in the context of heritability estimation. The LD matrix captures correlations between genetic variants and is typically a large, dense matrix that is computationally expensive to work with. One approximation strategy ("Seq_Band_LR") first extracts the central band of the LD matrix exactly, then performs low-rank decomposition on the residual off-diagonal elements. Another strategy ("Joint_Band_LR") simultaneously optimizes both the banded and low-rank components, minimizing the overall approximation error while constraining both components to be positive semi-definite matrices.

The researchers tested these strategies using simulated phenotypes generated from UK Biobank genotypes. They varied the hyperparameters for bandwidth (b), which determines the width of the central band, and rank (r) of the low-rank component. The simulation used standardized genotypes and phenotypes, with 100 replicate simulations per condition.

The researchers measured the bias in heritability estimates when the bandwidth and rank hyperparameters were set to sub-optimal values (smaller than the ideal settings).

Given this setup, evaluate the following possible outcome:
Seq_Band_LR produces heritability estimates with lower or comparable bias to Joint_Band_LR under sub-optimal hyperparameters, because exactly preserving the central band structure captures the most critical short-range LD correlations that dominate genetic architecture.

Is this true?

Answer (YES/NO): NO